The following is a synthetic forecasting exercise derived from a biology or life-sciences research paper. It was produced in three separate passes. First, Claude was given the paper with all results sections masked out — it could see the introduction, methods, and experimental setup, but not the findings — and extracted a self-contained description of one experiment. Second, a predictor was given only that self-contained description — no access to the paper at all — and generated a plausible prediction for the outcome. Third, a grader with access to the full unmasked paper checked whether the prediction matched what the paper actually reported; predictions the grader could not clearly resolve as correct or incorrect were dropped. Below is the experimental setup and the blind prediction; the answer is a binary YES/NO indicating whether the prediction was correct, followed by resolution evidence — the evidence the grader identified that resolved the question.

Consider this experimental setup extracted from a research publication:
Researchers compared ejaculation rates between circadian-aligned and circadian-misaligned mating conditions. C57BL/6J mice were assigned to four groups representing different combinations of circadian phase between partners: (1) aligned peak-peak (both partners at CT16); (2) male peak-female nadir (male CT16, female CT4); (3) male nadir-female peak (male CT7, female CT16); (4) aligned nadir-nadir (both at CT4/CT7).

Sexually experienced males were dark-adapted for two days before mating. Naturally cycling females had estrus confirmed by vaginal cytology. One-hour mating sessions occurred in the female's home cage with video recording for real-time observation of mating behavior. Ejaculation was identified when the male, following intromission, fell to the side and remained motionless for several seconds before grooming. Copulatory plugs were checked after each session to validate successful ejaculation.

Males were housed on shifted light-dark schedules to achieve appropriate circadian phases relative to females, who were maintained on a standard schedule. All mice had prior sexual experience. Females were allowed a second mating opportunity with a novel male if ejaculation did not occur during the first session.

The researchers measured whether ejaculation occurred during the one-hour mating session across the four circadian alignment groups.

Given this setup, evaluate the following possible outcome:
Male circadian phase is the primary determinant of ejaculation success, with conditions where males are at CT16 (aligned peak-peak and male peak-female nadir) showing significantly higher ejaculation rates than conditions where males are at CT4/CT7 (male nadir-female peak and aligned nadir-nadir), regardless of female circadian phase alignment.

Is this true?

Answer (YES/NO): NO